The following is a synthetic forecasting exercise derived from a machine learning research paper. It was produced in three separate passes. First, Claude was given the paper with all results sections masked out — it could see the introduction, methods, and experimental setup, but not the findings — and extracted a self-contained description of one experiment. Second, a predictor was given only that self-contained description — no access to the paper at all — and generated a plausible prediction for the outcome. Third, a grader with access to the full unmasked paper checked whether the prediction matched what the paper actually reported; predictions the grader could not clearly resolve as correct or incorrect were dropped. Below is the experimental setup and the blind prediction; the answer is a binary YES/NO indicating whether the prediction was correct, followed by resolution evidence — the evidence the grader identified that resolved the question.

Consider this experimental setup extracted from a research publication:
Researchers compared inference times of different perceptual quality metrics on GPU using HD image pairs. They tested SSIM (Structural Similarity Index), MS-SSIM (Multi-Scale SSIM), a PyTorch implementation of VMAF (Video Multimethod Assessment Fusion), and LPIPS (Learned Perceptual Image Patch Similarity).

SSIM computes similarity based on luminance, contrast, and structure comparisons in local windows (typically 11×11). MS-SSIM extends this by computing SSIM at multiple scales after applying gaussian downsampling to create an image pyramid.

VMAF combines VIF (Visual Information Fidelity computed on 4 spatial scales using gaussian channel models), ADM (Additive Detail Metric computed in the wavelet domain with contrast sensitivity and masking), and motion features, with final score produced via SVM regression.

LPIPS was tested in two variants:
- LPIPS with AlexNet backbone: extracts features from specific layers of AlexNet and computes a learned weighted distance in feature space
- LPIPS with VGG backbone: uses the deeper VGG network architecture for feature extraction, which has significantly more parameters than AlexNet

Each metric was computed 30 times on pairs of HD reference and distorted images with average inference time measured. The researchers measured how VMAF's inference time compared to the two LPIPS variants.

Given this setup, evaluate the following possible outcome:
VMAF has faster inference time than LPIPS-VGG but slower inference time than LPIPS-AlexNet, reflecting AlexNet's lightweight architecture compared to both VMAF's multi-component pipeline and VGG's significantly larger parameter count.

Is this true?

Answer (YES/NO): NO